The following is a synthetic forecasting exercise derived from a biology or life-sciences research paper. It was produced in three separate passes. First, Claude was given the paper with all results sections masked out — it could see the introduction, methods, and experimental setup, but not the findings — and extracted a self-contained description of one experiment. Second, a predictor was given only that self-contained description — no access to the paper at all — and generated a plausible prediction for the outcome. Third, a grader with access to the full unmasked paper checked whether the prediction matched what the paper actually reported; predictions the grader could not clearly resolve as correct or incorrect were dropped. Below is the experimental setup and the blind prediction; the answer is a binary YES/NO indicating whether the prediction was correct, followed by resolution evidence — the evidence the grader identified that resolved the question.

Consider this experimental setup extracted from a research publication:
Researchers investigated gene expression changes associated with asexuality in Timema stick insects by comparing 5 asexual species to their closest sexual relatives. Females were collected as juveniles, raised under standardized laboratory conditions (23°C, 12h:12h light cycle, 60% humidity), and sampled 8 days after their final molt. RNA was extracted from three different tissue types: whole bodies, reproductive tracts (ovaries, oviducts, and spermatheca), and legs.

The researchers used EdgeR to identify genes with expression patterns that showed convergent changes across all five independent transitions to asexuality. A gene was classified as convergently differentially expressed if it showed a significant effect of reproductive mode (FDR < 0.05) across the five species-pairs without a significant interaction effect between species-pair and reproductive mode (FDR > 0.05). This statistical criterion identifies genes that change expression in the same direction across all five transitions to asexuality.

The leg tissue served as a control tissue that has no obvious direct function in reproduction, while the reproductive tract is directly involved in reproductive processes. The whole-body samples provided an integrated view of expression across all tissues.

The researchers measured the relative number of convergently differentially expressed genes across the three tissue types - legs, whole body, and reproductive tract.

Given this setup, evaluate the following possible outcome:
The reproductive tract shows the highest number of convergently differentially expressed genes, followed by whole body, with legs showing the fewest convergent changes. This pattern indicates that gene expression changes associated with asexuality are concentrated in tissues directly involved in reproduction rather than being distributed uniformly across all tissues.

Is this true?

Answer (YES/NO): NO